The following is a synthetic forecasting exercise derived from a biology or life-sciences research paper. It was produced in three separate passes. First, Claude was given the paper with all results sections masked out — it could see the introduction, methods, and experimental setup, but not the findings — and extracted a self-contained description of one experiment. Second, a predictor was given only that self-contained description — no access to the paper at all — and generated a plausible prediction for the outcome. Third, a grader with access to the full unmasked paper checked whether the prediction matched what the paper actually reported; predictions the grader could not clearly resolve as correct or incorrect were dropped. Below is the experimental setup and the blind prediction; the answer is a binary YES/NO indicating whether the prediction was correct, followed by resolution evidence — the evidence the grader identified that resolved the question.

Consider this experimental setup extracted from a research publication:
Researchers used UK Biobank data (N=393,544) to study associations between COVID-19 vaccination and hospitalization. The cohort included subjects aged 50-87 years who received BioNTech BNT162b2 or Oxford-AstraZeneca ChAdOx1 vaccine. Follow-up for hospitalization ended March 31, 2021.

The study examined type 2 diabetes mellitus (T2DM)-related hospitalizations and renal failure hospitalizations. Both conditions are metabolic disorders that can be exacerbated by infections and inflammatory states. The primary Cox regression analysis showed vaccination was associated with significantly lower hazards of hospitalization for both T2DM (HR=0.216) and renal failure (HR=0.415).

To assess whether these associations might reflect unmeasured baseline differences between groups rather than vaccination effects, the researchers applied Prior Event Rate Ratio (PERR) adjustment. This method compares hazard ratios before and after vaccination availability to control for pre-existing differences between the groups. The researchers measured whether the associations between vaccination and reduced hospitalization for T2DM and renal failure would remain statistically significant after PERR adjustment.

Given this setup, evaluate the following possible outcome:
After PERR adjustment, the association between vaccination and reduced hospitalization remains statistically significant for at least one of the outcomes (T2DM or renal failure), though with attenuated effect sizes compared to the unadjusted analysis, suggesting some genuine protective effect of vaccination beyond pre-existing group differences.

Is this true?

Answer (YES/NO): NO